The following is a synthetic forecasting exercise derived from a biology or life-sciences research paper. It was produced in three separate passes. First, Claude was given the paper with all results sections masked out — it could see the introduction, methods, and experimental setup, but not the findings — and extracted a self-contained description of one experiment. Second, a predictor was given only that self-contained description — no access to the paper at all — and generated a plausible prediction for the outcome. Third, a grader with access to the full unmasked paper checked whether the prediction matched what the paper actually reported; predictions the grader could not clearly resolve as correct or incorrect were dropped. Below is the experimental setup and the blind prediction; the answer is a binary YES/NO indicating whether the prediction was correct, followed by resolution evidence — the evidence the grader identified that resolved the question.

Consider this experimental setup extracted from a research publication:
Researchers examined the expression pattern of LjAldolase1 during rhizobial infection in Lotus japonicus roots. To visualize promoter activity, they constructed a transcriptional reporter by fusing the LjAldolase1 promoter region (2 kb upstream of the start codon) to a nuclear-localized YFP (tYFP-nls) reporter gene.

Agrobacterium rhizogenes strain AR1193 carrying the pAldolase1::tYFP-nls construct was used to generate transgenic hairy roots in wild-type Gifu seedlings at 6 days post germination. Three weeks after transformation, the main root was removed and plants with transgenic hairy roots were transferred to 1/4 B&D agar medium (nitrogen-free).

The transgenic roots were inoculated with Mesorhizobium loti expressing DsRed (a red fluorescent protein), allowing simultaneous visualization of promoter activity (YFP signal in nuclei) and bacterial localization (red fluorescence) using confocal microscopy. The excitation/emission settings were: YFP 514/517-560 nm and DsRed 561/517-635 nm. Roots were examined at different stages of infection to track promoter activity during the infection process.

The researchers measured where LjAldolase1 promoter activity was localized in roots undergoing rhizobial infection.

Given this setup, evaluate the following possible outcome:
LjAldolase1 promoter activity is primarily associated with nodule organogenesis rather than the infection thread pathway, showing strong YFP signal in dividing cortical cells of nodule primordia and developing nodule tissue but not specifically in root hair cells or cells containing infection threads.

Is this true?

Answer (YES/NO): NO